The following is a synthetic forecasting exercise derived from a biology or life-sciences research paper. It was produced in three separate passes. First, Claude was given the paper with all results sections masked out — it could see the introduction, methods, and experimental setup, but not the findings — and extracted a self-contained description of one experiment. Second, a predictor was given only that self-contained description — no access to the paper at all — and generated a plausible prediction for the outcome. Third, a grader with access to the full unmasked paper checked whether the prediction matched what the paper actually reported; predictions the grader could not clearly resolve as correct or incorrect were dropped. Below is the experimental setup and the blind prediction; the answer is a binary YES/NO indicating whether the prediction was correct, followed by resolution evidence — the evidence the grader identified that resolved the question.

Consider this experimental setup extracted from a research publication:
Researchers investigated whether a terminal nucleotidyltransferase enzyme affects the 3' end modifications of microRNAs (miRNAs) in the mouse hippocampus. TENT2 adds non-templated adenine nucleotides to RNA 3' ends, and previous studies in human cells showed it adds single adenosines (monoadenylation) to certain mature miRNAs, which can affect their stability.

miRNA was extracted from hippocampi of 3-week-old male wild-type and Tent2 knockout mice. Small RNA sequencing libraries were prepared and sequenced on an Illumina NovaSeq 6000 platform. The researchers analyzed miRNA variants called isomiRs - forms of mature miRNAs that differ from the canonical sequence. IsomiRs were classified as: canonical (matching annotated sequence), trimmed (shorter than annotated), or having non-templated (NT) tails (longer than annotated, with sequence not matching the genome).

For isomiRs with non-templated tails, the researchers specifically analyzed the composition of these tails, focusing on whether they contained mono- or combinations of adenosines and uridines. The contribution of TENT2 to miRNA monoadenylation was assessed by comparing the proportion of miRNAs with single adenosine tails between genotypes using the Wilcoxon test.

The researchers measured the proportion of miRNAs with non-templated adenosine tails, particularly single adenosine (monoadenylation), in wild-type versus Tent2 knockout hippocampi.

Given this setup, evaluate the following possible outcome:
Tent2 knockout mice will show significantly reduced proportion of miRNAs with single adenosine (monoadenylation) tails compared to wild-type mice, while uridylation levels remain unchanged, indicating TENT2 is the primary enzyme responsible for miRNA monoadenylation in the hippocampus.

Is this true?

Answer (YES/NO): NO